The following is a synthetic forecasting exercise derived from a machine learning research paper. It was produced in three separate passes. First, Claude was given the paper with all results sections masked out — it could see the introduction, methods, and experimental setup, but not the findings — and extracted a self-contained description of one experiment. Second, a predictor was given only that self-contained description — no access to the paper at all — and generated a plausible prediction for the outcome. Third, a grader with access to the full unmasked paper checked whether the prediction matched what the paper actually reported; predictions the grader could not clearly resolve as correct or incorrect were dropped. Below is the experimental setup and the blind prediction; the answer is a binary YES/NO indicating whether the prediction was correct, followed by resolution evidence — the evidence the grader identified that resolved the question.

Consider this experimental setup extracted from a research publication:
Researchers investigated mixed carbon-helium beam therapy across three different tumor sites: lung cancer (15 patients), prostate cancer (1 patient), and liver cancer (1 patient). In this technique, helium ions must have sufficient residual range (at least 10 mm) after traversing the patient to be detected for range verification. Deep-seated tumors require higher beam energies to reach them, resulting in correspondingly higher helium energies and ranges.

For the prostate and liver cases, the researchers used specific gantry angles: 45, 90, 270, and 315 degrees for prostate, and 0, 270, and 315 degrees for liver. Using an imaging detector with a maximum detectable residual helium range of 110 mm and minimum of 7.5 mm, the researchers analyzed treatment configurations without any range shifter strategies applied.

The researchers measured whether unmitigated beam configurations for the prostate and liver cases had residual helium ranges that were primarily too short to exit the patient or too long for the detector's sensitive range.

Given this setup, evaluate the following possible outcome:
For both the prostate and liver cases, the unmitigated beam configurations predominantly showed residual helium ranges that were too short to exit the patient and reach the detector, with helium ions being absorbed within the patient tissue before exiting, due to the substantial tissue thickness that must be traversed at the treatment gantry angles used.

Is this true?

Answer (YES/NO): NO